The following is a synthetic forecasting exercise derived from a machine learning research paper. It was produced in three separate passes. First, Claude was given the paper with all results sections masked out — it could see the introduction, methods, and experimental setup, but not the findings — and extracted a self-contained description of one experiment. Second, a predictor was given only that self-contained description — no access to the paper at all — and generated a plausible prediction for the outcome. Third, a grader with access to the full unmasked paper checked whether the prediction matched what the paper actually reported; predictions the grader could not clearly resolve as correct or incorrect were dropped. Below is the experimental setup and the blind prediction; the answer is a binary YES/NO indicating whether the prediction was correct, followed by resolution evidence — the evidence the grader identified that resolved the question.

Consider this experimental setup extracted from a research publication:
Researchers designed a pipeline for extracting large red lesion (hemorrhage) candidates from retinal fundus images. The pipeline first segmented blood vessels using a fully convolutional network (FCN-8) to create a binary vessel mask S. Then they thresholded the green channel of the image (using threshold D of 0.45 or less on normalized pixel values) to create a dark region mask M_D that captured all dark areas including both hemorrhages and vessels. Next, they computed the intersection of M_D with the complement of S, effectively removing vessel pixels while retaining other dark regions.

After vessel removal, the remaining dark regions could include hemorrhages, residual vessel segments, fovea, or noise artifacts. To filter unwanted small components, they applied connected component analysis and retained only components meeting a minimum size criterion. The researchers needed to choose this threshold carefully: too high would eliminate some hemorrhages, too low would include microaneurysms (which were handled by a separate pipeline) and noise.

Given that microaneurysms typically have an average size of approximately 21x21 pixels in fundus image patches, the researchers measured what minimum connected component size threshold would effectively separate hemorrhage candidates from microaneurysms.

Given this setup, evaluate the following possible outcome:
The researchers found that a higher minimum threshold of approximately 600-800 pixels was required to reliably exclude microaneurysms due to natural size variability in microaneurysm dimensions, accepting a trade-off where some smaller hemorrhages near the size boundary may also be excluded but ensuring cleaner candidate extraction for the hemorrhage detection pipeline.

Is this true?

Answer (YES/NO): NO